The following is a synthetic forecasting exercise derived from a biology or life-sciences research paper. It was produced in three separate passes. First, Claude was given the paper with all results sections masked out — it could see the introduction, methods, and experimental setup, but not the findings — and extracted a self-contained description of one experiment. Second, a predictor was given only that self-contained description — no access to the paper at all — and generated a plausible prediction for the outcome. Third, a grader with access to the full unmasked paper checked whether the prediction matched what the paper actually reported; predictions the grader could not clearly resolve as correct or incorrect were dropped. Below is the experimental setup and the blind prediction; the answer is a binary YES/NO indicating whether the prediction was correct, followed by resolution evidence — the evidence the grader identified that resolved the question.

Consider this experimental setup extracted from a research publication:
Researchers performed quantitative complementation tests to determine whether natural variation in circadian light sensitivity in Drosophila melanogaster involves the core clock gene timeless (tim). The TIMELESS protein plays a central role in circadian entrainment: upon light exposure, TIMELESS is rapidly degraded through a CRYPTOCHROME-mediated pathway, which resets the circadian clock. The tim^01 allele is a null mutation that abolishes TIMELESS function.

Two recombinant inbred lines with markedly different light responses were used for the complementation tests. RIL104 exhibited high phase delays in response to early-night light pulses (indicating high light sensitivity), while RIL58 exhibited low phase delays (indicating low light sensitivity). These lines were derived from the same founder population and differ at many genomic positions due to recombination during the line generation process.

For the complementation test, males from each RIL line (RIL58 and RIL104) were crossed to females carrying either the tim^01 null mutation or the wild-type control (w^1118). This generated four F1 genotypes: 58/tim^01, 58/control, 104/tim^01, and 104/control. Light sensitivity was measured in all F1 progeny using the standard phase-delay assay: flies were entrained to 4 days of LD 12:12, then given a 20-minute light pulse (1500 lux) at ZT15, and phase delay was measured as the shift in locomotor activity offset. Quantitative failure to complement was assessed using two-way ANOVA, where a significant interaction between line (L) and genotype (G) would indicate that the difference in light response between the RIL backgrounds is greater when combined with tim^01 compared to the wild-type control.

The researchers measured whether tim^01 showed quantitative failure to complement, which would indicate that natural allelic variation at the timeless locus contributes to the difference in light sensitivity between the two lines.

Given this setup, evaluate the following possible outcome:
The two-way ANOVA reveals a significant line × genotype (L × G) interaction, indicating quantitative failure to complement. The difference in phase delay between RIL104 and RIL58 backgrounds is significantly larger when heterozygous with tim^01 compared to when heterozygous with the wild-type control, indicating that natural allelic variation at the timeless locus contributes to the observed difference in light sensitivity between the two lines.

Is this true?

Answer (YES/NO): YES